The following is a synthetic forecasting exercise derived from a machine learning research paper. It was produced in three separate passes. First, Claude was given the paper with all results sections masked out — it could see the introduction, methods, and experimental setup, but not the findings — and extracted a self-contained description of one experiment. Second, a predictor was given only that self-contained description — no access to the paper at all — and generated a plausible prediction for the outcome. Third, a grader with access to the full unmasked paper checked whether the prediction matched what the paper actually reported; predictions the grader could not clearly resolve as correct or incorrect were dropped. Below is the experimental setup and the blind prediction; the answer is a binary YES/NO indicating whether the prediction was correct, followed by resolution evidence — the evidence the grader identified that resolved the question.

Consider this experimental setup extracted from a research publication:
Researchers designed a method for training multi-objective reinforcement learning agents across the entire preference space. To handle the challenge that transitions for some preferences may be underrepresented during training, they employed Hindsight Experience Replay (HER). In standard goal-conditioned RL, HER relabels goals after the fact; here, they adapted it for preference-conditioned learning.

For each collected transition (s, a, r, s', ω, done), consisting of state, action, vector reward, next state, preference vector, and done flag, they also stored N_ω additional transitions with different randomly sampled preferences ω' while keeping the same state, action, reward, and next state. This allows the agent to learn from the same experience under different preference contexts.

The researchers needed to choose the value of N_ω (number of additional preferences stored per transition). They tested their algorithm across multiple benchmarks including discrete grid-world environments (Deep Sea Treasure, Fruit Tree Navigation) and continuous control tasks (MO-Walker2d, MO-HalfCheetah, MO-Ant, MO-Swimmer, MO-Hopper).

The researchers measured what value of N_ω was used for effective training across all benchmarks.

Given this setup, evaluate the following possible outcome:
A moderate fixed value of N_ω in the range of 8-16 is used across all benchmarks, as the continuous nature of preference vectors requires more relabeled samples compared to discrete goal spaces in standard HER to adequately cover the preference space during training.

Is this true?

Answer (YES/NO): NO